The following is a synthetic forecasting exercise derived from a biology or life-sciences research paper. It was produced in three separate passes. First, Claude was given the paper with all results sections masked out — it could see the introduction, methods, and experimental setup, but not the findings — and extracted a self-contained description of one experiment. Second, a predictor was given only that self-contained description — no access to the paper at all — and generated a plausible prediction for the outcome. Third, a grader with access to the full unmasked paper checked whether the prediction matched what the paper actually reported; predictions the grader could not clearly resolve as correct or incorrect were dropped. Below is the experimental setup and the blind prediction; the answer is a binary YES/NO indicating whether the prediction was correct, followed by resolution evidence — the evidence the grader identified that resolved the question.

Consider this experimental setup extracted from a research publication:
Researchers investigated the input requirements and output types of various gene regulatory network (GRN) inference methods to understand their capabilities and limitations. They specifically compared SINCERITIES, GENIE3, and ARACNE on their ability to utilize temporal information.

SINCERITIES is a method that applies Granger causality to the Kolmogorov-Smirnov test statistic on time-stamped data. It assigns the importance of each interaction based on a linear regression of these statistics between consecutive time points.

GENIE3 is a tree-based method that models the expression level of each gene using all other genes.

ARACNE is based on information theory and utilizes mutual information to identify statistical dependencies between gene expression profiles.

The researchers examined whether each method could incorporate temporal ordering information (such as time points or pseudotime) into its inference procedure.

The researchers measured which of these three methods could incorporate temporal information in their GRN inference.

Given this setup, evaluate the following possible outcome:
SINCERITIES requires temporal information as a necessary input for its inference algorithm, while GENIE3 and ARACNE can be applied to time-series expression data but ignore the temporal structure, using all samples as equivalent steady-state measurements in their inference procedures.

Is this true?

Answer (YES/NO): YES